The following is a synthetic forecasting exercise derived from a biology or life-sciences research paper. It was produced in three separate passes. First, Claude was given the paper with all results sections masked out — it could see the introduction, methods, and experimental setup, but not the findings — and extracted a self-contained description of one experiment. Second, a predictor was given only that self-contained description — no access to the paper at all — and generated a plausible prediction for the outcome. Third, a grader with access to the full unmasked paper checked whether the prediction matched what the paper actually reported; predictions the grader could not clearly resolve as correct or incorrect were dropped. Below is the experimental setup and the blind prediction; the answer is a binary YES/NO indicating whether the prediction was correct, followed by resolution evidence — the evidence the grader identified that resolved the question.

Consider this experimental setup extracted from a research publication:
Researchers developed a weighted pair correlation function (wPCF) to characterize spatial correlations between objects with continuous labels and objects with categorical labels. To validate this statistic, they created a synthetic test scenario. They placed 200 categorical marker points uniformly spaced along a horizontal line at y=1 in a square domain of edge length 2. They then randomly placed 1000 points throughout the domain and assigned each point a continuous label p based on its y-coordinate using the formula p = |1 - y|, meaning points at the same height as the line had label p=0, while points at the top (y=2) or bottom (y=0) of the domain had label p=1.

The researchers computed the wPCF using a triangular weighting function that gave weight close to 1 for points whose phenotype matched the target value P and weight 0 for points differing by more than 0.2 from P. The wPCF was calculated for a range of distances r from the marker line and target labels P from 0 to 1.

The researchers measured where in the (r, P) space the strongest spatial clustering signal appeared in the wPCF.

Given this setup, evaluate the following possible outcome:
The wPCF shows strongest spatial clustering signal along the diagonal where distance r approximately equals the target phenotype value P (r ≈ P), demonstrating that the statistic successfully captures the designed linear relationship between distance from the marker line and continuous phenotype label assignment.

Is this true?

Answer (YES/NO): YES